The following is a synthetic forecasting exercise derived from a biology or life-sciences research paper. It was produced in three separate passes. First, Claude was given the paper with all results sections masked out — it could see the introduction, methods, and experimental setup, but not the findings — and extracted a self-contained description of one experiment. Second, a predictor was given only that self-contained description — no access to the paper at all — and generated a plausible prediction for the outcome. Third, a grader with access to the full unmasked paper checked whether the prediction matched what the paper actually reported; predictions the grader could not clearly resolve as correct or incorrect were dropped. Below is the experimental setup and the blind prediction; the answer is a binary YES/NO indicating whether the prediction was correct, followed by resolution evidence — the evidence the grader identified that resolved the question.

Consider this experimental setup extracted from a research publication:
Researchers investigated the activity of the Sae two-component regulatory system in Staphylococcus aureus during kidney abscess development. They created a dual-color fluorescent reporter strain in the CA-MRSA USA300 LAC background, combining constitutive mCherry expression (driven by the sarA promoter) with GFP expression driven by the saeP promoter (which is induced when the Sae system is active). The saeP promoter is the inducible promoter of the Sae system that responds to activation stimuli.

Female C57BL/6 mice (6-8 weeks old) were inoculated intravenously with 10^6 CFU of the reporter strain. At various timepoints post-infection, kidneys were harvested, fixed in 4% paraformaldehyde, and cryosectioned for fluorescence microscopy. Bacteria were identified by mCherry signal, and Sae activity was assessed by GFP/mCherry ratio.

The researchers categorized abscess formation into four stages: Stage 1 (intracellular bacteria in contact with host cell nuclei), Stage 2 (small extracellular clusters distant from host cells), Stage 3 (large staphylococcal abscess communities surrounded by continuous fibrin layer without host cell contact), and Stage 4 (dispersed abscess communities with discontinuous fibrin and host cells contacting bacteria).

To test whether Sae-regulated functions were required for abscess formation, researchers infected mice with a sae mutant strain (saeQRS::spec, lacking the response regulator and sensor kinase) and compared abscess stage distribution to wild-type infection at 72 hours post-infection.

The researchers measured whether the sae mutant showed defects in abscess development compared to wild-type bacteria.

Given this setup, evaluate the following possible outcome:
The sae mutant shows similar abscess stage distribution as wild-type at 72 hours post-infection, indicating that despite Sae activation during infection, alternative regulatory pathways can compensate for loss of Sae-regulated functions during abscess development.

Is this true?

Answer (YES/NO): NO